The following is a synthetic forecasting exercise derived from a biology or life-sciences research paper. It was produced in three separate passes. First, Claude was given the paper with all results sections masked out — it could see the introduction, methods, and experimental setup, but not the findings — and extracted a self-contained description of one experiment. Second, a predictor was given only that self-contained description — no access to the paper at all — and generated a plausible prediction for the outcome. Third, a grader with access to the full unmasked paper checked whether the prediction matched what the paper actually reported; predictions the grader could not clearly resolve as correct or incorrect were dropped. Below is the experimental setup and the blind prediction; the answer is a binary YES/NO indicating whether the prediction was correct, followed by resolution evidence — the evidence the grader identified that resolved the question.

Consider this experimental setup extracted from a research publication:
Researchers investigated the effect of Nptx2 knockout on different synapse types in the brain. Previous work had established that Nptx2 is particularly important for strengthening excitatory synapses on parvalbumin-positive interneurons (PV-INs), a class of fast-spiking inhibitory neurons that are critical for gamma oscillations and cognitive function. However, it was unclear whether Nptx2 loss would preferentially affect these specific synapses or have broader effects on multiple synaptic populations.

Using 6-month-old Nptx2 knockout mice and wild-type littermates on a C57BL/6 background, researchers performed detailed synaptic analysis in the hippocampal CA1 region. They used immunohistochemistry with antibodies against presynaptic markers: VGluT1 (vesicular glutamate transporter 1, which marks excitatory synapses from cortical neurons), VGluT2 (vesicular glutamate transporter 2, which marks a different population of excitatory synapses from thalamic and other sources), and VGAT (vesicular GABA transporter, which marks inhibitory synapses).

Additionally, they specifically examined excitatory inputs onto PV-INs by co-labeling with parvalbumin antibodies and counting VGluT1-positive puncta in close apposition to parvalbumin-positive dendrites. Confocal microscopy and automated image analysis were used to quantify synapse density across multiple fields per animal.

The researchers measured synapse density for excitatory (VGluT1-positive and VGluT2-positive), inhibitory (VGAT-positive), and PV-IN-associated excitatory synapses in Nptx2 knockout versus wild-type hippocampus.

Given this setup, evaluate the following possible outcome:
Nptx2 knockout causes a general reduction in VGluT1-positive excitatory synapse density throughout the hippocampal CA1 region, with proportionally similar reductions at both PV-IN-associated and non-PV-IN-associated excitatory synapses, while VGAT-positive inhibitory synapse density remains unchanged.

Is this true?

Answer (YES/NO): NO